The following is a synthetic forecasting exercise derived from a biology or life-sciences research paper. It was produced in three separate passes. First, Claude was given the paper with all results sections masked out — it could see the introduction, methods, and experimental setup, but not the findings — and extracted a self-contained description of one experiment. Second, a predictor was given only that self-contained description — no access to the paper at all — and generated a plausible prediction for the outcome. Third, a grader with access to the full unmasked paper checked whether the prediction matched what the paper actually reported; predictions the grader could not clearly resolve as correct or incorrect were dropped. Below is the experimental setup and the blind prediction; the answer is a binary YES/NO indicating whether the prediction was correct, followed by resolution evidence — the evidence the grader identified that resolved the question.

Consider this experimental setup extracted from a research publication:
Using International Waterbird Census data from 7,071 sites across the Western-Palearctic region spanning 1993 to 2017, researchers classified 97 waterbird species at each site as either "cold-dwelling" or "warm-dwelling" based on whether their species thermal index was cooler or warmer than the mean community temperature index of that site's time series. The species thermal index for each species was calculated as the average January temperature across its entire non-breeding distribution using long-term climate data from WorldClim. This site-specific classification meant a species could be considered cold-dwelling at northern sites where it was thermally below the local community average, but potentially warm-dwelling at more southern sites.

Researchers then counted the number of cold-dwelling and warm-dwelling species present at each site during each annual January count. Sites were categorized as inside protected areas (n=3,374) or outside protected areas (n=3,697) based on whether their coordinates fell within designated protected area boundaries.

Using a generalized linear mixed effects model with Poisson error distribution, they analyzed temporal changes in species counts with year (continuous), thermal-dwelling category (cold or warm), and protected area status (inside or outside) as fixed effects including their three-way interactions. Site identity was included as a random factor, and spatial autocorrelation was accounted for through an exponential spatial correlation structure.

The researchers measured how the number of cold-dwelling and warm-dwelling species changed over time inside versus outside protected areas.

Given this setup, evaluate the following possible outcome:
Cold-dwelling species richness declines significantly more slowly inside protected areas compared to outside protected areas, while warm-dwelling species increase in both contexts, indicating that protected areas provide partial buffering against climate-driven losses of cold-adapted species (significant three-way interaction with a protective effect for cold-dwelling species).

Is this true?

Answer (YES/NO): NO